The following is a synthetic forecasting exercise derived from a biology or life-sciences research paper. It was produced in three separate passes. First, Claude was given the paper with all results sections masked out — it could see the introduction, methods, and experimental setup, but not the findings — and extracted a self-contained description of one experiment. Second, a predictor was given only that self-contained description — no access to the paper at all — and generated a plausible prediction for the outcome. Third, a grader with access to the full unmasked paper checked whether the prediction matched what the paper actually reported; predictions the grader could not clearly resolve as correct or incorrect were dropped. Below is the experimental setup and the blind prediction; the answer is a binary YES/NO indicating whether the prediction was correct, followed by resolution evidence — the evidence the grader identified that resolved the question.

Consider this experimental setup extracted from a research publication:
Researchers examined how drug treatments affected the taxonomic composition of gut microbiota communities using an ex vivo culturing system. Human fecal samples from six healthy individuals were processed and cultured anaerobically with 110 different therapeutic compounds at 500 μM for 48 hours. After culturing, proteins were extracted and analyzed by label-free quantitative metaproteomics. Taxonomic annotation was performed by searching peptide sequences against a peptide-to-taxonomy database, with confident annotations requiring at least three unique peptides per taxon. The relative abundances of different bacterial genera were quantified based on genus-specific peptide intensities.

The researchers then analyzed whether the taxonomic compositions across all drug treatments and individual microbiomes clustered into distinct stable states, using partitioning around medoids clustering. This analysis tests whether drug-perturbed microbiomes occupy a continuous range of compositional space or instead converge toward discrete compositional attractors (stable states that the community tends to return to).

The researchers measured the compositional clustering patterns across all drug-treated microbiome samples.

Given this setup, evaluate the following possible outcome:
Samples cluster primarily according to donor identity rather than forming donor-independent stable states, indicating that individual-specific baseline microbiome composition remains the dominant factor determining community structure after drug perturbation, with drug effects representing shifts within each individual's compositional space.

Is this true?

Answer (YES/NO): NO